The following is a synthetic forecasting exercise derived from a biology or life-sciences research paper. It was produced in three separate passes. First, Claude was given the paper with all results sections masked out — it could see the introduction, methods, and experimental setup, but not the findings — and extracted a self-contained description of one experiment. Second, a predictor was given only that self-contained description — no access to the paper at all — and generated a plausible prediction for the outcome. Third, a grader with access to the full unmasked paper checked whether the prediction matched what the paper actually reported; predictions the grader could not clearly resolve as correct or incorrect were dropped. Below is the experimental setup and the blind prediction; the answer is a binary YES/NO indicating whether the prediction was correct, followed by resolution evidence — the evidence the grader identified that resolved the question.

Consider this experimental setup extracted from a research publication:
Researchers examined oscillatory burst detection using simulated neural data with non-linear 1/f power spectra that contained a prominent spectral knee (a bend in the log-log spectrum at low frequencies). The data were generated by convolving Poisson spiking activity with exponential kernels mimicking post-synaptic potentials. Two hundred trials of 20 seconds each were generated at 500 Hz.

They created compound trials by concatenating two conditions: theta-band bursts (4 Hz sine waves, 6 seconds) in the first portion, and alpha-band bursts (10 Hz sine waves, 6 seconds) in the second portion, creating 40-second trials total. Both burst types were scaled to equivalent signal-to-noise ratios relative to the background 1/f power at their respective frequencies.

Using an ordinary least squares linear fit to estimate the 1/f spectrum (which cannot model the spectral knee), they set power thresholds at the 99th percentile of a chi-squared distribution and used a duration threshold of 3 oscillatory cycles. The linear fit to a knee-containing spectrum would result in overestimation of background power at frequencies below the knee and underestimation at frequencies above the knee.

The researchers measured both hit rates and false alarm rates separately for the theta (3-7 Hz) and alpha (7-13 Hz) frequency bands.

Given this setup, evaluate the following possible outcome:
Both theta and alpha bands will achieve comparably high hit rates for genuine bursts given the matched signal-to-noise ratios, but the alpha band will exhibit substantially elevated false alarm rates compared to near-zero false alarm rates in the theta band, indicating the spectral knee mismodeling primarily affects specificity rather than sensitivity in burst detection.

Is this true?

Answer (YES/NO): NO